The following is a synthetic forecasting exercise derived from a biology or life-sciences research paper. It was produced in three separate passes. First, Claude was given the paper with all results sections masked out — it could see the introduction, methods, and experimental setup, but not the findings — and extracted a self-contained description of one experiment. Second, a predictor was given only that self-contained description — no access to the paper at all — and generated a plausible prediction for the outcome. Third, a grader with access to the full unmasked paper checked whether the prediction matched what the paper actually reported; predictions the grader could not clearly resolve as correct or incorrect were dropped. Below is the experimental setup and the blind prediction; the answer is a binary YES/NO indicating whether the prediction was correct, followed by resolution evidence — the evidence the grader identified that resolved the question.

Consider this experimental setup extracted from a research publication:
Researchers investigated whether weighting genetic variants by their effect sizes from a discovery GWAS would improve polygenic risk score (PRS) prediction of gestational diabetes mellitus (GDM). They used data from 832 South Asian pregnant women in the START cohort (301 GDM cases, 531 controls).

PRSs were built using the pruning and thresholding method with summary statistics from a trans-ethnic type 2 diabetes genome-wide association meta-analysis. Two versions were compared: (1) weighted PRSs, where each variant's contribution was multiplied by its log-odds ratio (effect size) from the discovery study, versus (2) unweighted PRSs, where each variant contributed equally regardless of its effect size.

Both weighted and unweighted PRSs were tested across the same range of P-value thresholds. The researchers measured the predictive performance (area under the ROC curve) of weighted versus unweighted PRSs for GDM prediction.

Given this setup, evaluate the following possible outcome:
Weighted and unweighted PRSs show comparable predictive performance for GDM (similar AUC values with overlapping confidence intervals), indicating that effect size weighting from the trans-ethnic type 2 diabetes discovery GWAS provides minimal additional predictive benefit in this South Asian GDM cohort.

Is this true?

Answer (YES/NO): NO